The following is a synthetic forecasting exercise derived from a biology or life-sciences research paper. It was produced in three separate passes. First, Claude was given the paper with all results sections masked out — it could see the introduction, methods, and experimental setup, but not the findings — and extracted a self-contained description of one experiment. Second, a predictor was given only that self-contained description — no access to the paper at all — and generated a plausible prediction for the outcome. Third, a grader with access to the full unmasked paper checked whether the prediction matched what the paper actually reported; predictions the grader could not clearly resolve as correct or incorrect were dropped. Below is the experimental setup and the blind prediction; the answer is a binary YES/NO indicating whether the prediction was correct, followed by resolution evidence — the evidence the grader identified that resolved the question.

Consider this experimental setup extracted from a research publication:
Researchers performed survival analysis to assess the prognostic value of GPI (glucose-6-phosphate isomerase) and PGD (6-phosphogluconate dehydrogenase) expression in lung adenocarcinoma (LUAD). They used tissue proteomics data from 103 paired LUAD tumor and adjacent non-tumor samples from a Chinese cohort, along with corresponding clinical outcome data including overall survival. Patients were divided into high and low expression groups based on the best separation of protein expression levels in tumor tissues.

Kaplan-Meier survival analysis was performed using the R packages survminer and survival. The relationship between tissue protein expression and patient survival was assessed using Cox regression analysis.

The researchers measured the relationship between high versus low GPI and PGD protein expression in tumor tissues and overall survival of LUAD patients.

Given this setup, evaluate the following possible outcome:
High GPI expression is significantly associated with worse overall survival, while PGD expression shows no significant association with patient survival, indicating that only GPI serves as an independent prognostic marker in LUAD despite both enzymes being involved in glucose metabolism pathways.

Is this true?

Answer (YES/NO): NO